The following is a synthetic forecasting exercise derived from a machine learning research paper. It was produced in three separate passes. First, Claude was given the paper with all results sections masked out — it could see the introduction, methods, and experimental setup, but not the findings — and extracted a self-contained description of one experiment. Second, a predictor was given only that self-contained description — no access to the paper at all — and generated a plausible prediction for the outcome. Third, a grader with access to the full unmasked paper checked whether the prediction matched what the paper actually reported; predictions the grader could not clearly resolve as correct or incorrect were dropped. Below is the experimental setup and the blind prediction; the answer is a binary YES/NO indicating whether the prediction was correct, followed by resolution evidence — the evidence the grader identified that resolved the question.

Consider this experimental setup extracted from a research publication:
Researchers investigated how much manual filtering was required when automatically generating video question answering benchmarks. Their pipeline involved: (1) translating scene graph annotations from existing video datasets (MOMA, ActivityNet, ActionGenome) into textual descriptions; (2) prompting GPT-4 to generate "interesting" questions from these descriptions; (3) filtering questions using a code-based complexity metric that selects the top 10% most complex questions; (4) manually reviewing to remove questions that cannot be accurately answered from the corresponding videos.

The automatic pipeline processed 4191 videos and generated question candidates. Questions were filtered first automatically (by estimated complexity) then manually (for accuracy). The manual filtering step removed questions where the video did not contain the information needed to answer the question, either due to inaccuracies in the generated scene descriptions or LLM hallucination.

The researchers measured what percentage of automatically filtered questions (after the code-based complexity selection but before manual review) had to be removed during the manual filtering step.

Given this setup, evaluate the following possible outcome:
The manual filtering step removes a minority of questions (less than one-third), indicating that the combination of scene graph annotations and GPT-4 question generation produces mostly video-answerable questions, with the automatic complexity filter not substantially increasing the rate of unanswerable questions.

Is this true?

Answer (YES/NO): YES